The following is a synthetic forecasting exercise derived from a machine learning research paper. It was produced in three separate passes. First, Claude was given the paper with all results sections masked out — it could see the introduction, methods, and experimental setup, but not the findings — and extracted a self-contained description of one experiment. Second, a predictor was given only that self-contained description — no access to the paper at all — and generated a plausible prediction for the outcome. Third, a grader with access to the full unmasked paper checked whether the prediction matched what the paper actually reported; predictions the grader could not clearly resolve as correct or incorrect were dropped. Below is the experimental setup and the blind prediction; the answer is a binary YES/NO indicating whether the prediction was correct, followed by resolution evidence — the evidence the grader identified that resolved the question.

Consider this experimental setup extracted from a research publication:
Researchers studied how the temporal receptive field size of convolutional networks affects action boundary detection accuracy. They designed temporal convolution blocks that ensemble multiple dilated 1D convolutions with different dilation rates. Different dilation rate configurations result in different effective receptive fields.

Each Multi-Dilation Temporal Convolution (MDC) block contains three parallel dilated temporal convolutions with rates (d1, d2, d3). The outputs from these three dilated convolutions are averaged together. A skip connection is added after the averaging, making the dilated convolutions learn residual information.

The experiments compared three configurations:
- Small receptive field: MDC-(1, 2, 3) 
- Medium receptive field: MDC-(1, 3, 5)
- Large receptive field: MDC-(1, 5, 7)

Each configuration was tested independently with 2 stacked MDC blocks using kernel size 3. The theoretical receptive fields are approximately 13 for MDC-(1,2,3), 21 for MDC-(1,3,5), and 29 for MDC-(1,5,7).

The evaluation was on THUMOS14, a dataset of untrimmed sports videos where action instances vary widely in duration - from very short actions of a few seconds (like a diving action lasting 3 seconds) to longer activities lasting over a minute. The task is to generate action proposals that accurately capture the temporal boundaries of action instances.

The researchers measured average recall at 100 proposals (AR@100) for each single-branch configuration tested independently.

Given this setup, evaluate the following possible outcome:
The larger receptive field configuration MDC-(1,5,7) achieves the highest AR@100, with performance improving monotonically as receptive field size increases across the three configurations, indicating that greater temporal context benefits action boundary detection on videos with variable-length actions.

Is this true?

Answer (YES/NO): NO